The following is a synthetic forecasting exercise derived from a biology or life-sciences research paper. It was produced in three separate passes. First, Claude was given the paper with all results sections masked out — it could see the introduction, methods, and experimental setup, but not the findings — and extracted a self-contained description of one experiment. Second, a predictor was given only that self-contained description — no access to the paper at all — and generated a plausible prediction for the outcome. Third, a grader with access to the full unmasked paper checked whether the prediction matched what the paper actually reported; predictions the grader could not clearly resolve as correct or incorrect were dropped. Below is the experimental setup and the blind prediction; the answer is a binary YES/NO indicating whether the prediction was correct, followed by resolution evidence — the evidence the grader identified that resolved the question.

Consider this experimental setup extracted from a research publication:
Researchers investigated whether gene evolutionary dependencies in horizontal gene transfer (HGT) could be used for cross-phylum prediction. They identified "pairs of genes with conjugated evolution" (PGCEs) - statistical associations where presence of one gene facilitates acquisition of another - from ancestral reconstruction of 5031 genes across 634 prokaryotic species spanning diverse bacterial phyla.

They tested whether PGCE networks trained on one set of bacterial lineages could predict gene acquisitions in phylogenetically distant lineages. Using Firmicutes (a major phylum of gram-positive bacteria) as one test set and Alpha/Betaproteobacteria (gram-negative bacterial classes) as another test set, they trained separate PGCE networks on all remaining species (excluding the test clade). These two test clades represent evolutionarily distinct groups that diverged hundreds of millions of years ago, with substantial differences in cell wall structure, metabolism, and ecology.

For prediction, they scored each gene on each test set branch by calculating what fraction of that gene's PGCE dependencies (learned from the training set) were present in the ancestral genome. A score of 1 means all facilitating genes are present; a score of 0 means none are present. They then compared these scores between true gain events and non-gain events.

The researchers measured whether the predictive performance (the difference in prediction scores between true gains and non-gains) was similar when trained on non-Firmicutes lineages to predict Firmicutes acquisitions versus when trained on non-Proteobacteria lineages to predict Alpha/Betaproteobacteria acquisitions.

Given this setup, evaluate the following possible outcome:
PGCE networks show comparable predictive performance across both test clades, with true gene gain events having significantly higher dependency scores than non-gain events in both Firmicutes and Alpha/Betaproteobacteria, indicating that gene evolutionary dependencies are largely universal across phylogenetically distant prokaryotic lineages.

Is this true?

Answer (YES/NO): YES